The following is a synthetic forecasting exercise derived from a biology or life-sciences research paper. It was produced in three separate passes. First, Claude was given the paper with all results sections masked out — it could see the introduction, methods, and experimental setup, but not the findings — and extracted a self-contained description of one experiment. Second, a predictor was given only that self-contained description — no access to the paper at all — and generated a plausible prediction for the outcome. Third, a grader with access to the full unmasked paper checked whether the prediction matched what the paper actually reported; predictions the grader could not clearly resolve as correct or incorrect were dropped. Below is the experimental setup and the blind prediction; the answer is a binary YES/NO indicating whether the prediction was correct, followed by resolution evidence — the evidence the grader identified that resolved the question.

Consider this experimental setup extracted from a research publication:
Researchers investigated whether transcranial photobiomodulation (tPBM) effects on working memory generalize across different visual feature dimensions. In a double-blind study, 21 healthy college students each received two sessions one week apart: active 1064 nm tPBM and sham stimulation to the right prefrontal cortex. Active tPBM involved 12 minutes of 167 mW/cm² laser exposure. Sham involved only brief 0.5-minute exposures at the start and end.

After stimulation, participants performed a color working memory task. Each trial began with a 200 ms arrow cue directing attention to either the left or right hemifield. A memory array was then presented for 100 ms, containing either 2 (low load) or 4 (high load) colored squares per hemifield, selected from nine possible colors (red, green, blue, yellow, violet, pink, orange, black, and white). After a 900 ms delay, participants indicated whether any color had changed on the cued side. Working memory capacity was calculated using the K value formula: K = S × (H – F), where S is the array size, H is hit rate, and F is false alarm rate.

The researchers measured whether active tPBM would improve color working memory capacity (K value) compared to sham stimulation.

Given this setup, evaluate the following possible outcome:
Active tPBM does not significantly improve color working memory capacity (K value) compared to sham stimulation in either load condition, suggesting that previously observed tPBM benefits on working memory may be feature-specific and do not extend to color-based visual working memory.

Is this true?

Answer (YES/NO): NO